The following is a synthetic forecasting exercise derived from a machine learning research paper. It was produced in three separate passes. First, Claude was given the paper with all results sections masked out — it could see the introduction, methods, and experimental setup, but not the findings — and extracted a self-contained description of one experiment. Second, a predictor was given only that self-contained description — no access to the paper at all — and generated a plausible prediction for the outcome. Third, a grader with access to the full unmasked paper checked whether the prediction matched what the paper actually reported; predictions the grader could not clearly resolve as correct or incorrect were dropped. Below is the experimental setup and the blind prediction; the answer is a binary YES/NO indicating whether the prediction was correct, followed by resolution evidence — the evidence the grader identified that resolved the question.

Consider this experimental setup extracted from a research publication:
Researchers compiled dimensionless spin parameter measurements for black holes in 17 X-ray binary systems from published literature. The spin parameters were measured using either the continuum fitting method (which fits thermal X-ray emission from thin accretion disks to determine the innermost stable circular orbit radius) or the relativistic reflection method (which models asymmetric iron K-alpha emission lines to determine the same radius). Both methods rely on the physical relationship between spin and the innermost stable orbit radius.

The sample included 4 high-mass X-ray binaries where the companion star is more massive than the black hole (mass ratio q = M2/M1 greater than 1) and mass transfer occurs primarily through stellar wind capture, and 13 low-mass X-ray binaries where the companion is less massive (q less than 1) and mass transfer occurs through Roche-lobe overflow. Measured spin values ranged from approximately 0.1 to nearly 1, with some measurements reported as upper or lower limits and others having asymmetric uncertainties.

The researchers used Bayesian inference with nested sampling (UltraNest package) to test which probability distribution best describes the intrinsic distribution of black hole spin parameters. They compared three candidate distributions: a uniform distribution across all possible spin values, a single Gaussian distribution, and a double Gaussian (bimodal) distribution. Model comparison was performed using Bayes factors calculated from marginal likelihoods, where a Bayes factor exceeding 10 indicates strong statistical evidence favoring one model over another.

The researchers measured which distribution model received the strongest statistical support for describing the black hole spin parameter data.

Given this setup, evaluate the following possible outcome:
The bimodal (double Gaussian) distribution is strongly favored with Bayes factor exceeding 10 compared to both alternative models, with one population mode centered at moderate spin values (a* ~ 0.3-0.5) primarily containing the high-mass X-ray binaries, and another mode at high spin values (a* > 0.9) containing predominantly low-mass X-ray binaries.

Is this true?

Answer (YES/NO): NO